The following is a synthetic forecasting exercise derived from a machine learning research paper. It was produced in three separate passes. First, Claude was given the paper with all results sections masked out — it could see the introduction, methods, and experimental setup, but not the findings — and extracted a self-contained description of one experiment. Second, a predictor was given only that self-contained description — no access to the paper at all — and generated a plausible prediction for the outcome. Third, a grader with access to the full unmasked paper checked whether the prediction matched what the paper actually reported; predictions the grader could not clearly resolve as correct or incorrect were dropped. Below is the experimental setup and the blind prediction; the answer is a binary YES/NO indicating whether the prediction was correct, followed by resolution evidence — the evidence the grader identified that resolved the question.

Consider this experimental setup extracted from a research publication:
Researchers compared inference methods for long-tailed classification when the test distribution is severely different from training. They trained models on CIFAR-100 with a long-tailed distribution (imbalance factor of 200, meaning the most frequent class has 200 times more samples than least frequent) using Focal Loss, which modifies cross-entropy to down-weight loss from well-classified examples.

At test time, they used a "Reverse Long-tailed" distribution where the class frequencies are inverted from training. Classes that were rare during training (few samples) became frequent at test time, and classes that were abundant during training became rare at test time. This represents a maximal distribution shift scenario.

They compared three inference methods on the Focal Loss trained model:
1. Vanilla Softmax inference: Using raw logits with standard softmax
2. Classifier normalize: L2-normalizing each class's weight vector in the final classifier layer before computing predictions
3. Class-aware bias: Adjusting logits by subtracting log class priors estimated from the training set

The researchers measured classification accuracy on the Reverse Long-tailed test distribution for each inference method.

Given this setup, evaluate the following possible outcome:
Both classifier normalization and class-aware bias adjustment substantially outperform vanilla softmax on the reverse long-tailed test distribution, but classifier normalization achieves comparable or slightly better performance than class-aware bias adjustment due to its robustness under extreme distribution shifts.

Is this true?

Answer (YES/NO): NO